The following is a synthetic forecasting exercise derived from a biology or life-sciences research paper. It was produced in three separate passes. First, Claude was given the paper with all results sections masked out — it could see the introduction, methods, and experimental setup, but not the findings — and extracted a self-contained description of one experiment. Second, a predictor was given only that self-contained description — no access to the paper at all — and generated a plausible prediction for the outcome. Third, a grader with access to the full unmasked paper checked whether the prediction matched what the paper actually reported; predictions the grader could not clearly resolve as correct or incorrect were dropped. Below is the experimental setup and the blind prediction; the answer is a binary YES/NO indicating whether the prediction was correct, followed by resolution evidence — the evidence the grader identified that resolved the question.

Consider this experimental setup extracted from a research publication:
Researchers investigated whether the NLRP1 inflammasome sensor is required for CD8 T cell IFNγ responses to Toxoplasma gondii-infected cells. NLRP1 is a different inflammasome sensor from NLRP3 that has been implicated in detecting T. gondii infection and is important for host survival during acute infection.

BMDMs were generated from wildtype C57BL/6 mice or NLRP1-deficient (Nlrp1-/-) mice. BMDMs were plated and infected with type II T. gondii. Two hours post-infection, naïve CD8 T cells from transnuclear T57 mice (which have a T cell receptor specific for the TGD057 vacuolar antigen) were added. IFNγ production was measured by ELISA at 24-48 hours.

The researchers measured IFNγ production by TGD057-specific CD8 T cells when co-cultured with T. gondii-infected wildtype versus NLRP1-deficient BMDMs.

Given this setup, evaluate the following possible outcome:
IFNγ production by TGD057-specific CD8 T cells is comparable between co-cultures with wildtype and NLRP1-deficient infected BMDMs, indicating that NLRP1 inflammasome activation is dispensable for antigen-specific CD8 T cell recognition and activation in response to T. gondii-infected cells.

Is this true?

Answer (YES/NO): NO